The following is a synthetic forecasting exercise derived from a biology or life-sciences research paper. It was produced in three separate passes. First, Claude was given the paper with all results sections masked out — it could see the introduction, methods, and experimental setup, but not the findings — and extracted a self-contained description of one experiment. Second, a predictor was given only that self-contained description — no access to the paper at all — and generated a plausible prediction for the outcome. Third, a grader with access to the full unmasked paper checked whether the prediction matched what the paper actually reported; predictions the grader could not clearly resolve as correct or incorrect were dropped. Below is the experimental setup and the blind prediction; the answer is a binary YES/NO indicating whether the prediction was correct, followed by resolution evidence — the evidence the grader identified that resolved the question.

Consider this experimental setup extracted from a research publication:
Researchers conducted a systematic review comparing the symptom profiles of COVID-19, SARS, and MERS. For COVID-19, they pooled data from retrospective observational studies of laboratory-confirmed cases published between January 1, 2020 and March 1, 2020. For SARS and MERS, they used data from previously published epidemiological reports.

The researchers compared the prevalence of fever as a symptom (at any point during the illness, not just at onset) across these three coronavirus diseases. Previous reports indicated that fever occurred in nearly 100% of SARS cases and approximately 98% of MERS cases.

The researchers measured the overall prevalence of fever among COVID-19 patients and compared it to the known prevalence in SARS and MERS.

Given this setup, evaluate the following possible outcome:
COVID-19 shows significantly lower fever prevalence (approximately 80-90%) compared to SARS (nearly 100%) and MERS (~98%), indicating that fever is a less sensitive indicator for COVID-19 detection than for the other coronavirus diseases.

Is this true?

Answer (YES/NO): YES